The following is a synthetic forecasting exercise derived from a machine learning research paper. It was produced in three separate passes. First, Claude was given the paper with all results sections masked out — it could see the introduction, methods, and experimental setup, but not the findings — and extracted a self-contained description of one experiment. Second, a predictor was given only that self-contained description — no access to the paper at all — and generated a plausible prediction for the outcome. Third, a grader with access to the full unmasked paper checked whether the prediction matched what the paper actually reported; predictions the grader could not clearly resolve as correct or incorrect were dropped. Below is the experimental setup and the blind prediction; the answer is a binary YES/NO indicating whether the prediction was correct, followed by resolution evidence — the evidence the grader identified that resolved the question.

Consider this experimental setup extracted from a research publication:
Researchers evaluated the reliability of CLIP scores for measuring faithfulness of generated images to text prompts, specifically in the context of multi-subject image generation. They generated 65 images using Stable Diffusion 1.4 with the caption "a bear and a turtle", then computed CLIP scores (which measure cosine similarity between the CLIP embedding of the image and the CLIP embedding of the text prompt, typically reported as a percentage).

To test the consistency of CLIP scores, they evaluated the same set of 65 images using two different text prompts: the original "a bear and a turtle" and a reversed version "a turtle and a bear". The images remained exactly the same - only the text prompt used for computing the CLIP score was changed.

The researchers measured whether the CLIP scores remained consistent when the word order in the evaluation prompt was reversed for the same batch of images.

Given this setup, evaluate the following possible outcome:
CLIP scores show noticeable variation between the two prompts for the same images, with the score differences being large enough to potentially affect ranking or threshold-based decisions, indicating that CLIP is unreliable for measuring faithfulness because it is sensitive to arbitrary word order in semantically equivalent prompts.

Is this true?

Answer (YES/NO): YES